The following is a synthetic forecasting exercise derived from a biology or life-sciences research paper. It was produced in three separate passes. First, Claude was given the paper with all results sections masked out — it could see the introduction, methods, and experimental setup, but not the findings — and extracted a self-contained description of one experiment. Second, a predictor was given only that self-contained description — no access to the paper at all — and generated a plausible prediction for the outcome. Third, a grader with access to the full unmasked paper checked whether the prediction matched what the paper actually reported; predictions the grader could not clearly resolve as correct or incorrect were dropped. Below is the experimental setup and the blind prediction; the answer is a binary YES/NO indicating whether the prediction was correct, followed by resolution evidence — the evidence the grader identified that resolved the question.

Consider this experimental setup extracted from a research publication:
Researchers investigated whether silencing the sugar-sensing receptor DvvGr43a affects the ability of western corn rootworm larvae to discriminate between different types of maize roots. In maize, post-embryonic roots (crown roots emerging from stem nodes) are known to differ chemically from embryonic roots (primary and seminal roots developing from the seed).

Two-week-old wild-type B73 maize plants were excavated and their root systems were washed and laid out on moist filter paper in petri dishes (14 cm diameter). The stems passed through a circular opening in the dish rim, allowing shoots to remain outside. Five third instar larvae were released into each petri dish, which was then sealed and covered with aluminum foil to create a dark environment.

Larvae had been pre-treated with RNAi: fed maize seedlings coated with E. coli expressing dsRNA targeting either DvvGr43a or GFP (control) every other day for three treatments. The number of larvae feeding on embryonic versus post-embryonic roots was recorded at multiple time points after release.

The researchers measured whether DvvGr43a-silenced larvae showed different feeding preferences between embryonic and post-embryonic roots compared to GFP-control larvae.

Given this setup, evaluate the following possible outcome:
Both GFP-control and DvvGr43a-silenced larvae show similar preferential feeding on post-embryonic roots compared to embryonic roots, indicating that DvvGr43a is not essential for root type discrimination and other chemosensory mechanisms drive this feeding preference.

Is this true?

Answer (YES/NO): NO